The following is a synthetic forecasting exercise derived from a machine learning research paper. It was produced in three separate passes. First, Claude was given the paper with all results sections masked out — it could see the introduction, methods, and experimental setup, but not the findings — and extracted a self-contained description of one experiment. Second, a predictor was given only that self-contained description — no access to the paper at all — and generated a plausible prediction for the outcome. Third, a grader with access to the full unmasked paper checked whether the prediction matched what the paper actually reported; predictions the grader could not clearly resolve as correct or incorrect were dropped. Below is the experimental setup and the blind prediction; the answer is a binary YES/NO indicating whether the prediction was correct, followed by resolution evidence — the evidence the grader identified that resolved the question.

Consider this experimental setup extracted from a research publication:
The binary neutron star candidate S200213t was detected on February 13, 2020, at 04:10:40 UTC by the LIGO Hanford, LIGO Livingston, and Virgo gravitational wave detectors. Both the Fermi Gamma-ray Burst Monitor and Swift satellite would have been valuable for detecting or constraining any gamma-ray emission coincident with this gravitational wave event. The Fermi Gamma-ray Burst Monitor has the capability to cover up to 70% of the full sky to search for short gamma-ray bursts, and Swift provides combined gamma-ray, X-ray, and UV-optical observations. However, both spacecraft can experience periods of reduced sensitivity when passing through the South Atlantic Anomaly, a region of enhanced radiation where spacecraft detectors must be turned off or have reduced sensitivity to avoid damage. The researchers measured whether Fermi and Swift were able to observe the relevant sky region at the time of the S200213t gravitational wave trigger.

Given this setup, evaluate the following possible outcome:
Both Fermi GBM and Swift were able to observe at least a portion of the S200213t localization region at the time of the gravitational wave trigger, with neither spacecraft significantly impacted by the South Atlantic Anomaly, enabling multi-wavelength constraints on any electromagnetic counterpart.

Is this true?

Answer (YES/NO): NO